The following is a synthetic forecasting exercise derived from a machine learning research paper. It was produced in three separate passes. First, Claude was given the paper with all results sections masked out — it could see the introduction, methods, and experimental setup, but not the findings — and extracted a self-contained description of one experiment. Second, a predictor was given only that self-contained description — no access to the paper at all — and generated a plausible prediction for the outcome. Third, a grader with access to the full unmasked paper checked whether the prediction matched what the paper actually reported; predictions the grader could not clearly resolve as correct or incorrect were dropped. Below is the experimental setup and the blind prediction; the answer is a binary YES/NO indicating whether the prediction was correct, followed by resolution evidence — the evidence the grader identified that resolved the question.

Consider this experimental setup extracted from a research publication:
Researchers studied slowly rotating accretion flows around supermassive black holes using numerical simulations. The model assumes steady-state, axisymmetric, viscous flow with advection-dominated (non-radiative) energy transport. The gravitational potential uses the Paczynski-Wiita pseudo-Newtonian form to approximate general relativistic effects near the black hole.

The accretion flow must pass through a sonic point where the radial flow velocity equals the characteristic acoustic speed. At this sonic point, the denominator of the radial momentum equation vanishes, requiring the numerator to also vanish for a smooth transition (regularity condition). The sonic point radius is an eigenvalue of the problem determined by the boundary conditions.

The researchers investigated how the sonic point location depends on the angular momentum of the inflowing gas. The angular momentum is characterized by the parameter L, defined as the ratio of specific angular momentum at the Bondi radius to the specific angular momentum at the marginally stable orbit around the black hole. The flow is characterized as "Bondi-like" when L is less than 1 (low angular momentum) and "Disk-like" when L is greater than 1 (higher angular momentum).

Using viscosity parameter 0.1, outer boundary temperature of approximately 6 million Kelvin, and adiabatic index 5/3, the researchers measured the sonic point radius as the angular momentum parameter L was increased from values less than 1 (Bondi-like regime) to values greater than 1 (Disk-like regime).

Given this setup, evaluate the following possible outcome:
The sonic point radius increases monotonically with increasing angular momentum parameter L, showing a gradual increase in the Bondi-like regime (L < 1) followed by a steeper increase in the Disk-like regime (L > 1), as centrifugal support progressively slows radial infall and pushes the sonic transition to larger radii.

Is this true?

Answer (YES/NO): NO